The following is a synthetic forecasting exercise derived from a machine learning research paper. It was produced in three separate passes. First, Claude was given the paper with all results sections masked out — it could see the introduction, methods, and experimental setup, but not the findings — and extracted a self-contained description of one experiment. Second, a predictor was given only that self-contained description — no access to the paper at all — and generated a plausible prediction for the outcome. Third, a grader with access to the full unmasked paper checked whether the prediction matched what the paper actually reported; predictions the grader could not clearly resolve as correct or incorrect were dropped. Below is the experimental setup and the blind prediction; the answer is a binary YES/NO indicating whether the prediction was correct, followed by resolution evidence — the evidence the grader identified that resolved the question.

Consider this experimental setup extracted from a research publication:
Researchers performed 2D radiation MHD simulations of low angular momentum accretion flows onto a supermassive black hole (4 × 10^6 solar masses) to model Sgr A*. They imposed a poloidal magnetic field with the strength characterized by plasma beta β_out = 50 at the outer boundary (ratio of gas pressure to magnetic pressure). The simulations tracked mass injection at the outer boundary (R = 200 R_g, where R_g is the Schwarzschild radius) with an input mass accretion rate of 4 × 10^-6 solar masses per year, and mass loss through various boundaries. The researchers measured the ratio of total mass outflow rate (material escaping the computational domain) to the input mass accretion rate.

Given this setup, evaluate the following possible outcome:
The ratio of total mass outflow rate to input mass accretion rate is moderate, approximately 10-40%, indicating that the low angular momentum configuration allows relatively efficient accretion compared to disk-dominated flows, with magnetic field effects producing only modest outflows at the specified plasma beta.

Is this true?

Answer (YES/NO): NO